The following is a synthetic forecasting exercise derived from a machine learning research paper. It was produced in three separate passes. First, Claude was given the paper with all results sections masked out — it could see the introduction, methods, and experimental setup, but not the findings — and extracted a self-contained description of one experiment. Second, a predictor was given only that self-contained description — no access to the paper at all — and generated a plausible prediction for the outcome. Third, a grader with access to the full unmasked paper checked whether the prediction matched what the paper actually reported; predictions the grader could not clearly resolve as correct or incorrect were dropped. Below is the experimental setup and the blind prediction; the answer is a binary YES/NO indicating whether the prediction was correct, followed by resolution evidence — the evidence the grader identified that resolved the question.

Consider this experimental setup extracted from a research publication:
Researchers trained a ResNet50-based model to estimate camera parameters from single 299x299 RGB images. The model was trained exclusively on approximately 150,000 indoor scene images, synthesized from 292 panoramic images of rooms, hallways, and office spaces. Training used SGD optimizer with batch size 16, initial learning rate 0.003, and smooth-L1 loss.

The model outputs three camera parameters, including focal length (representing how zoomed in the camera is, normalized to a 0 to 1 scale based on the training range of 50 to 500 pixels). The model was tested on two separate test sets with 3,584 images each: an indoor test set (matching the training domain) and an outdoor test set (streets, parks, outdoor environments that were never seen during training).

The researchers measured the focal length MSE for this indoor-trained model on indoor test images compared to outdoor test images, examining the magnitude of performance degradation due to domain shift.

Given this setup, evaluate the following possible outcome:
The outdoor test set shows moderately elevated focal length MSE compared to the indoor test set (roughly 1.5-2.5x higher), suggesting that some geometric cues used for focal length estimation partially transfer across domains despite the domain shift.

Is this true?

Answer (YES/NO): NO